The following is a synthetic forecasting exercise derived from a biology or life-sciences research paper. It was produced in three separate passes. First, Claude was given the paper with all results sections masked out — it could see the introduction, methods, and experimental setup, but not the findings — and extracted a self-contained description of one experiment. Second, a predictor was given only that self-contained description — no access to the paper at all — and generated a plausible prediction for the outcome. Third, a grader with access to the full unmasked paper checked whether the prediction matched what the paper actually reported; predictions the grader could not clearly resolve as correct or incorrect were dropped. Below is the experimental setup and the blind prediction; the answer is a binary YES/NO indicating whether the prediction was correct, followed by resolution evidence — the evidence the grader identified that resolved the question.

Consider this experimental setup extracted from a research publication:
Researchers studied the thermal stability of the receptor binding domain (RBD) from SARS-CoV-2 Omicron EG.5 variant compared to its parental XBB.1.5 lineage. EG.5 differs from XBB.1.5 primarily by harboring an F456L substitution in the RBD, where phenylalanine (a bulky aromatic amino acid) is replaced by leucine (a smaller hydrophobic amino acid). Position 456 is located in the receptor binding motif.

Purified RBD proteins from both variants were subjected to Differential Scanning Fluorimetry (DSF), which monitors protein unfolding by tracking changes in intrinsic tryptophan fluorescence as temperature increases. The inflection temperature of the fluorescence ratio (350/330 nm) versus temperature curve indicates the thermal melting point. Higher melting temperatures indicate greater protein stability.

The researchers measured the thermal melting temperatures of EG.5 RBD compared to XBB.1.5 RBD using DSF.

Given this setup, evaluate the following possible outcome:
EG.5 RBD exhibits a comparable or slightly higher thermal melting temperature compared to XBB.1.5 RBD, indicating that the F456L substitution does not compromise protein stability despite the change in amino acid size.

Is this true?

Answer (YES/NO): NO